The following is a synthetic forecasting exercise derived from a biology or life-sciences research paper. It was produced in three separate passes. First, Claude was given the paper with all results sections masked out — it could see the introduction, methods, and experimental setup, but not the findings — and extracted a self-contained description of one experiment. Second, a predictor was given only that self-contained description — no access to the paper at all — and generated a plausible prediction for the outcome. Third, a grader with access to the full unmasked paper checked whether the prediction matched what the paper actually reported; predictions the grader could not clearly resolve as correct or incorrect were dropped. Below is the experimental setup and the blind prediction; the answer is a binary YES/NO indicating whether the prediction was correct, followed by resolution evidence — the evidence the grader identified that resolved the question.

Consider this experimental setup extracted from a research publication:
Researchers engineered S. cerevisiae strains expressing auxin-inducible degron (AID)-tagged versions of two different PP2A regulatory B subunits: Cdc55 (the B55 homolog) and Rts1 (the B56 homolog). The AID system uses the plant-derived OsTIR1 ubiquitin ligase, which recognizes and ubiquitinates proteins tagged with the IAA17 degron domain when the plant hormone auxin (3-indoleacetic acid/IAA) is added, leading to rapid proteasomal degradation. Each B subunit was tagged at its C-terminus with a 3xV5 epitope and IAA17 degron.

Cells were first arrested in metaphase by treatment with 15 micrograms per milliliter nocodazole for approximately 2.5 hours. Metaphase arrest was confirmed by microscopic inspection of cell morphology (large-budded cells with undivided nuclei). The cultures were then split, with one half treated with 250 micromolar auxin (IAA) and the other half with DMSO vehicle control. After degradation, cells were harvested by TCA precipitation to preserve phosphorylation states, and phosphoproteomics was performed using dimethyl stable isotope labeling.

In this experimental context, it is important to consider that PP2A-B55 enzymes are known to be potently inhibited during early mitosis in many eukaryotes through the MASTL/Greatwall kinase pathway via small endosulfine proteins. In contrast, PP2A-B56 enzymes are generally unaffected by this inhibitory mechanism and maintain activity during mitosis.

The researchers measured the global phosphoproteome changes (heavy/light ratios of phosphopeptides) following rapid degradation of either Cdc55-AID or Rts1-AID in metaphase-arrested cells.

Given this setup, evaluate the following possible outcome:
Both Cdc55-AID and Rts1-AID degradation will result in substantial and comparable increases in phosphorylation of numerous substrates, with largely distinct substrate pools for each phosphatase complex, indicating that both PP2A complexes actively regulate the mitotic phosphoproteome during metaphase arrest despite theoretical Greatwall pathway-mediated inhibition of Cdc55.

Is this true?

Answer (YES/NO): NO